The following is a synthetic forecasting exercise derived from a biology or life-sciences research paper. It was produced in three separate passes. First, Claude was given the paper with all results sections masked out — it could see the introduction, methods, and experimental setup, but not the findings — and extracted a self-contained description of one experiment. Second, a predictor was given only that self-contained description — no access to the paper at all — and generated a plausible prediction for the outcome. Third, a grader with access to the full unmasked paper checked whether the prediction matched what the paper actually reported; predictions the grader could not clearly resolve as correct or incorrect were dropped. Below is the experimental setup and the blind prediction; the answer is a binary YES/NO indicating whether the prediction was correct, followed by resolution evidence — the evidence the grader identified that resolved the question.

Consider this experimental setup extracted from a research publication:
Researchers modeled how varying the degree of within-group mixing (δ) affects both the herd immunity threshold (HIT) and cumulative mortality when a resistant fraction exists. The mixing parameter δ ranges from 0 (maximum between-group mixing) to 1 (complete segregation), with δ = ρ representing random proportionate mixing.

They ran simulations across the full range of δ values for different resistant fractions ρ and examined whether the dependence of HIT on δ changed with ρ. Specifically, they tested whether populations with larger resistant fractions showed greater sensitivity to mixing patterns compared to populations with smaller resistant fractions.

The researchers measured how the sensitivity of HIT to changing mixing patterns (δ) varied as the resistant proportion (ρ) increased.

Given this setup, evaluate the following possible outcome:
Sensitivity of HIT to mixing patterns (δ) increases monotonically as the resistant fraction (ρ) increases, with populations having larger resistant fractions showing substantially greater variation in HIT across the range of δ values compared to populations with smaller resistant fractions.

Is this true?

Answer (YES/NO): YES